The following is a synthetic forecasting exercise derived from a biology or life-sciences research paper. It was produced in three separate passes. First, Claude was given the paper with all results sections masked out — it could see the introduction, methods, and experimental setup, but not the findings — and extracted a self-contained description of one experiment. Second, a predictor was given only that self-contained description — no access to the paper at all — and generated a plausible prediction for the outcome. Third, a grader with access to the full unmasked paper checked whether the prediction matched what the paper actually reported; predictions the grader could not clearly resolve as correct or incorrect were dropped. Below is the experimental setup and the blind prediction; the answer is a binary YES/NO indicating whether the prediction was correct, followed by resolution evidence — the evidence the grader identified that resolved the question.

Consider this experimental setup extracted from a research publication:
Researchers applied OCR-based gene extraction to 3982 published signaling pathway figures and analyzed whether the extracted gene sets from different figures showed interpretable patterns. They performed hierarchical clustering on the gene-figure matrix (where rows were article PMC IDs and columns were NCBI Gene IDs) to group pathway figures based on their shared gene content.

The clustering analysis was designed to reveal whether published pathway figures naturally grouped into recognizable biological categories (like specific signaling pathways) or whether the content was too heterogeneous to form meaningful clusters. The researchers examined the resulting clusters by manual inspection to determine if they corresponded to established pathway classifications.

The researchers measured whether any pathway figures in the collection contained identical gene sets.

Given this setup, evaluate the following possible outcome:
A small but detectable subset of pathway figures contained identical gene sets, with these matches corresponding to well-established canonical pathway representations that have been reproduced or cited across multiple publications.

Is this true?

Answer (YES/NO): NO